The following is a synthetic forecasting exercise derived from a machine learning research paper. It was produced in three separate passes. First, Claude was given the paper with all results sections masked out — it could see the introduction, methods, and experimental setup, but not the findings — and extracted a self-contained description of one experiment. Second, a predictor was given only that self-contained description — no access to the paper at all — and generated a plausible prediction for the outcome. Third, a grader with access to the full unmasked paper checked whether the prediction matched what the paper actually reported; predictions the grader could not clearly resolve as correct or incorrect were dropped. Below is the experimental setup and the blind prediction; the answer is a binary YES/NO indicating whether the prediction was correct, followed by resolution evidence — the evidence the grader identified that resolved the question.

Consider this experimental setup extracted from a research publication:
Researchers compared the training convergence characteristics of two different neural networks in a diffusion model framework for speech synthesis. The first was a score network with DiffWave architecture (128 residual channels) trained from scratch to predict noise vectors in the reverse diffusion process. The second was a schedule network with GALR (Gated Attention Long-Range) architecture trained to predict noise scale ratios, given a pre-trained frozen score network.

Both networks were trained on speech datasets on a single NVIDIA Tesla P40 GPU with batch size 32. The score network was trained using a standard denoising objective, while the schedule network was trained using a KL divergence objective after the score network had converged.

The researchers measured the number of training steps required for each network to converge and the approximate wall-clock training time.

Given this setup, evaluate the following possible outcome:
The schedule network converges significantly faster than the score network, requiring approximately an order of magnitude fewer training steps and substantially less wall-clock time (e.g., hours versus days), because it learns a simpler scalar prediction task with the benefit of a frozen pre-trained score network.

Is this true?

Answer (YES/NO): NO